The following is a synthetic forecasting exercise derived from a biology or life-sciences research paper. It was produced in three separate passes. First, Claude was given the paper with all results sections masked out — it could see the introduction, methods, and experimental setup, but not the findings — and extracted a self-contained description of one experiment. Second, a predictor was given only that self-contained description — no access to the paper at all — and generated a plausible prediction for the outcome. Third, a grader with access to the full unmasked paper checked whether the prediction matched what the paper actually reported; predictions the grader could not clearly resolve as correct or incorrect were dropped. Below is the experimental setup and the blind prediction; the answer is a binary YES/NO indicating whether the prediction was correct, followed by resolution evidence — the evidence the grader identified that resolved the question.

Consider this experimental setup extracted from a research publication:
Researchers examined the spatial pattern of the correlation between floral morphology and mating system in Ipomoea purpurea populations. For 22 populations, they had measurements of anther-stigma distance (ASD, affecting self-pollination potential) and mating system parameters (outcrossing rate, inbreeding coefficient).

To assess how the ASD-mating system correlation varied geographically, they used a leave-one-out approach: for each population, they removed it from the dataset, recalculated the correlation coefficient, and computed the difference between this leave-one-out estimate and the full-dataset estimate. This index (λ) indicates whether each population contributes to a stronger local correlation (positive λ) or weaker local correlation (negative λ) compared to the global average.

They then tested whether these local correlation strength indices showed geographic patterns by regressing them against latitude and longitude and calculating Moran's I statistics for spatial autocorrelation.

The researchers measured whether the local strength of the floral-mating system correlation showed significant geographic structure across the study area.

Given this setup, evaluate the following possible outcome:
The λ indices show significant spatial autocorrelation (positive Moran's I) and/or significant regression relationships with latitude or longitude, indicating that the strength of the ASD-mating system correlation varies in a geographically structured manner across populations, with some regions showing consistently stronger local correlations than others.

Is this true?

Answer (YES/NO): NO